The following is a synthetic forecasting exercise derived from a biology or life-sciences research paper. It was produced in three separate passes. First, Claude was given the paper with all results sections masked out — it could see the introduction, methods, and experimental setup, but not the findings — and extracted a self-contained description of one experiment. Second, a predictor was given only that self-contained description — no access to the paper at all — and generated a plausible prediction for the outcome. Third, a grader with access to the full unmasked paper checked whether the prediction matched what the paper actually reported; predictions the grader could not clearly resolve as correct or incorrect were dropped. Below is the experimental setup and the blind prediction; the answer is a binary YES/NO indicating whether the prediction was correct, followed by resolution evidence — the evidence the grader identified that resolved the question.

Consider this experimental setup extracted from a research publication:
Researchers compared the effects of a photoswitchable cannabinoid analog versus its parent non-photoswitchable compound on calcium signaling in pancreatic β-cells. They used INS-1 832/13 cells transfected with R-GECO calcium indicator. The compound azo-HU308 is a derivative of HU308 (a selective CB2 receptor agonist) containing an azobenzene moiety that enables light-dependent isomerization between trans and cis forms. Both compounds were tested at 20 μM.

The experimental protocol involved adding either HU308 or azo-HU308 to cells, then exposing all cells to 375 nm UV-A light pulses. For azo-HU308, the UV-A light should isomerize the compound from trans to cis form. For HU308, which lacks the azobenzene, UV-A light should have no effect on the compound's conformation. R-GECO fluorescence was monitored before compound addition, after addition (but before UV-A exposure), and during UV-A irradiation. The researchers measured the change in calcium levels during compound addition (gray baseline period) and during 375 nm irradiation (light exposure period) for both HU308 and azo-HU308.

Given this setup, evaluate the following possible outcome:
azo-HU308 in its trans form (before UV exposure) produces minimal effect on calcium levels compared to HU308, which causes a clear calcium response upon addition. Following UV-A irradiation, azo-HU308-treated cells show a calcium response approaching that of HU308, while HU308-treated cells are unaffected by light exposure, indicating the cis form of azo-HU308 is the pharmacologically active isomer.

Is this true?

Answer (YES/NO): YES